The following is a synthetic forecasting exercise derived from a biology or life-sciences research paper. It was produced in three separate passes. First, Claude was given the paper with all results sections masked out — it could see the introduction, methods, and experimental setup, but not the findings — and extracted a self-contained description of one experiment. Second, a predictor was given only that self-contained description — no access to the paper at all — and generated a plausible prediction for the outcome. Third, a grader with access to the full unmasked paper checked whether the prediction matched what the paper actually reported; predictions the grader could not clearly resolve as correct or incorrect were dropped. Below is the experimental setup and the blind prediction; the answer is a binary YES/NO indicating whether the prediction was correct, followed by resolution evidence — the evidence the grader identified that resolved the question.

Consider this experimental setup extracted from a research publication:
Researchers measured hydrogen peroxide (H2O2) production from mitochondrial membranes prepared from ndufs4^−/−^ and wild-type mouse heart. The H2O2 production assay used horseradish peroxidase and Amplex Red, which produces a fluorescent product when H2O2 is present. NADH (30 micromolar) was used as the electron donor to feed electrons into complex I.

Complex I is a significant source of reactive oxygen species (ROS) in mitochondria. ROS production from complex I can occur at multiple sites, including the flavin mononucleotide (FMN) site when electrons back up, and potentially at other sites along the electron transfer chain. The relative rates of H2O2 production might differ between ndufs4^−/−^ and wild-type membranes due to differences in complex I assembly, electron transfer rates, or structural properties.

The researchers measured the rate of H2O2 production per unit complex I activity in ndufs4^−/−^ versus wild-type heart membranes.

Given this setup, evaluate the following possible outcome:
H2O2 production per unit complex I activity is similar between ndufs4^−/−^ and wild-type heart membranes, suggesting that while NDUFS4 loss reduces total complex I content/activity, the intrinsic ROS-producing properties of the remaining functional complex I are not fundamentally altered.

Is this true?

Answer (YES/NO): YES